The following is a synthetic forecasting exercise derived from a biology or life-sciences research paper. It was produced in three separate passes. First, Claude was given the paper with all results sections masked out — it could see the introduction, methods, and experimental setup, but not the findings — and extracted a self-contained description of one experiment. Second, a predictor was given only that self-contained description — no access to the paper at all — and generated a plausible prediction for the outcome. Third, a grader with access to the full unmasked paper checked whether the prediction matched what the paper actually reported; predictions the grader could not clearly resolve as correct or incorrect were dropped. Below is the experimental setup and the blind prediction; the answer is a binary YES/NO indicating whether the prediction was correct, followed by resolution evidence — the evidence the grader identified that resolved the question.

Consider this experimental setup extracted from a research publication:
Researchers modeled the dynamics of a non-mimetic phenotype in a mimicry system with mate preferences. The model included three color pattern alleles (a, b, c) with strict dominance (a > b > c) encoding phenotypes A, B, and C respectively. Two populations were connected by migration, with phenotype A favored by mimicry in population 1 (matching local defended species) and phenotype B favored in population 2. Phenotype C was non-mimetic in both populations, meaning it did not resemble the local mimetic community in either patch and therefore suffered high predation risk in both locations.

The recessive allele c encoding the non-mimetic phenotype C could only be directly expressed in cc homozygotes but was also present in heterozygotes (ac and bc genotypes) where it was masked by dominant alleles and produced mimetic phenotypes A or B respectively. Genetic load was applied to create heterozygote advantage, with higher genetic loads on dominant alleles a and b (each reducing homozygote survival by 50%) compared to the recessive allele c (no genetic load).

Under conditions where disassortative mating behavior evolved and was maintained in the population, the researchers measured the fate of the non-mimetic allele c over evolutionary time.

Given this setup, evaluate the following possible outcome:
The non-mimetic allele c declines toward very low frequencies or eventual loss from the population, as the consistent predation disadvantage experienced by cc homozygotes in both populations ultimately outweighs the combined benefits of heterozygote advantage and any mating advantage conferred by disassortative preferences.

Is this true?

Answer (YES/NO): NO